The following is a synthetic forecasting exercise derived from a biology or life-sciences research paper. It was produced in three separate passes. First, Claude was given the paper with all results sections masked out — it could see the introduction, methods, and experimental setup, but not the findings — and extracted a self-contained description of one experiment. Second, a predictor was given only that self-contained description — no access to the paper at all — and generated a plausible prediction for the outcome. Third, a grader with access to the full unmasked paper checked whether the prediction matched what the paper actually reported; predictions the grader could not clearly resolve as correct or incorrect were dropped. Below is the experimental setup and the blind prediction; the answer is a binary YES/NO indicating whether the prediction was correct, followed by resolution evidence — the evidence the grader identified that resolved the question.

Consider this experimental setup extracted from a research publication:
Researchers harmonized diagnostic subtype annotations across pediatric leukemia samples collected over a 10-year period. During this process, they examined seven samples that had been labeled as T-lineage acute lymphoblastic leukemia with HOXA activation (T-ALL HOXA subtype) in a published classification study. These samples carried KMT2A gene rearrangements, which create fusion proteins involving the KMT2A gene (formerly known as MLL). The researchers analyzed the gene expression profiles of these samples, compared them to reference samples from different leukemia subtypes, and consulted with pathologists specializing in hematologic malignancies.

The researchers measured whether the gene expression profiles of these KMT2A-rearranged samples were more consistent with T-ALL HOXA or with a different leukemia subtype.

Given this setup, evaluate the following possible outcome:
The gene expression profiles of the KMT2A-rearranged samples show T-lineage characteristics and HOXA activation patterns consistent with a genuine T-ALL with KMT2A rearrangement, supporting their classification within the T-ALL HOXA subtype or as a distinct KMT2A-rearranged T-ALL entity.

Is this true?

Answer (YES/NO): NO